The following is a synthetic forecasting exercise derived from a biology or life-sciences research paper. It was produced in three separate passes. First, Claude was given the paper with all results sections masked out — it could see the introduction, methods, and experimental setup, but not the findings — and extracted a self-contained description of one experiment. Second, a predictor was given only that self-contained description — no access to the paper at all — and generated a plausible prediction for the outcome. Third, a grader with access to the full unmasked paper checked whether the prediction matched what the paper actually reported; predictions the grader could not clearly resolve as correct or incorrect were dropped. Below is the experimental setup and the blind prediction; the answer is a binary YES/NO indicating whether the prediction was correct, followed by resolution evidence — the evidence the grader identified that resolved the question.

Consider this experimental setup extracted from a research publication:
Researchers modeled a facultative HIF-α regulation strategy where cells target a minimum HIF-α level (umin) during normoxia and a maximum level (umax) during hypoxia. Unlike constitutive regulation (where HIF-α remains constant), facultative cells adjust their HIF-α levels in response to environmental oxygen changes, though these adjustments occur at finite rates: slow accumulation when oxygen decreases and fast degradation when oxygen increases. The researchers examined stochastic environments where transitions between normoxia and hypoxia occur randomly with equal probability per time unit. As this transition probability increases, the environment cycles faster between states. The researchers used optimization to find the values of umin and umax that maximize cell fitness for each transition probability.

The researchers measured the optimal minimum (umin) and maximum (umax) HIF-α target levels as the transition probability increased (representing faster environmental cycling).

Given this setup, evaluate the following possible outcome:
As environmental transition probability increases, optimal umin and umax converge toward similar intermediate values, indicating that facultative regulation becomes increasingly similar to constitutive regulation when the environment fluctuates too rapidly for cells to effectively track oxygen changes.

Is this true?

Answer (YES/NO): NO